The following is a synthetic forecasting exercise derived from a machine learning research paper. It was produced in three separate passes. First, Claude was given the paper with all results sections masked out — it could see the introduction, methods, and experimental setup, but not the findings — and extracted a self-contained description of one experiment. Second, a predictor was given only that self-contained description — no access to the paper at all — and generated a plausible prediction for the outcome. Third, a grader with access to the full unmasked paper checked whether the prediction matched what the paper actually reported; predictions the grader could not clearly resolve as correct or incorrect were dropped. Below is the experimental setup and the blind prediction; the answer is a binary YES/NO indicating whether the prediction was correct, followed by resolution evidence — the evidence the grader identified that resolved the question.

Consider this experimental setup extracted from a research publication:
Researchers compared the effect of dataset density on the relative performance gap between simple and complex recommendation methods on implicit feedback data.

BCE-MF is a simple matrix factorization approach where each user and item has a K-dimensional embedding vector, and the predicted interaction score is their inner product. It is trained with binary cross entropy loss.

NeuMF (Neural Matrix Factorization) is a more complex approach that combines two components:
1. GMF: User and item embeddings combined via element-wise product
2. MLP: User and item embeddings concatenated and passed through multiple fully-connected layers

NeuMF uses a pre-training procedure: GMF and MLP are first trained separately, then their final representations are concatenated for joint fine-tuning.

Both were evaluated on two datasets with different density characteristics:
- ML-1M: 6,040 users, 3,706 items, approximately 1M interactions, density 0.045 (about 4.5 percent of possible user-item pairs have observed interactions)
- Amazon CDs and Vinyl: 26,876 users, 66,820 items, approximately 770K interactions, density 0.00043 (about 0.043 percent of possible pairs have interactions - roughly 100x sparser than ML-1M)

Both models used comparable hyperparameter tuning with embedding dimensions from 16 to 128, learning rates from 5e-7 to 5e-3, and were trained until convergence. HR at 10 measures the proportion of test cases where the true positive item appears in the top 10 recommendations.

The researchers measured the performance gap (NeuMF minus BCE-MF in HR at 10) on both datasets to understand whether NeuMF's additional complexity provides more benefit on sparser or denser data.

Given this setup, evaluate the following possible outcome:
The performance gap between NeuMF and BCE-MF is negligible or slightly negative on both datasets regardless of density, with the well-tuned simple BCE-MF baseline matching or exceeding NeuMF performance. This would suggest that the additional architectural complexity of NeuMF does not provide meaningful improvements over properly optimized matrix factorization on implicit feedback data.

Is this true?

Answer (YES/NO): NO